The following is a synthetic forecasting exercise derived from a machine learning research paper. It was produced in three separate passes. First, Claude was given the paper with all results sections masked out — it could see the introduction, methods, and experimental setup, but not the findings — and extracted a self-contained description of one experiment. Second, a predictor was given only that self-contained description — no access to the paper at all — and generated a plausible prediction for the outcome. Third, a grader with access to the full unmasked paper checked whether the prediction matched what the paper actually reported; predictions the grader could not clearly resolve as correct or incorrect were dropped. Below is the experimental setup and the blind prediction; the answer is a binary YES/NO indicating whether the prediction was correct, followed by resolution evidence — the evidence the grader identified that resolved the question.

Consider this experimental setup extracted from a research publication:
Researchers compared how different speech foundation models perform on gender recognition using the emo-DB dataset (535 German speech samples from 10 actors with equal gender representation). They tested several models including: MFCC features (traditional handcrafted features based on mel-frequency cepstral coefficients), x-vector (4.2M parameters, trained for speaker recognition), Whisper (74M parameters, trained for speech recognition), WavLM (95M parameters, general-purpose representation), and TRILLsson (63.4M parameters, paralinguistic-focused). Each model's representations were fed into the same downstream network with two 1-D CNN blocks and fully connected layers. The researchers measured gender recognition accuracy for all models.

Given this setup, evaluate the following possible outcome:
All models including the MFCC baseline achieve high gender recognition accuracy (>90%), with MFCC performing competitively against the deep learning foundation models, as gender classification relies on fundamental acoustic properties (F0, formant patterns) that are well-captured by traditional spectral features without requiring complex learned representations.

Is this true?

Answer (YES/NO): YES